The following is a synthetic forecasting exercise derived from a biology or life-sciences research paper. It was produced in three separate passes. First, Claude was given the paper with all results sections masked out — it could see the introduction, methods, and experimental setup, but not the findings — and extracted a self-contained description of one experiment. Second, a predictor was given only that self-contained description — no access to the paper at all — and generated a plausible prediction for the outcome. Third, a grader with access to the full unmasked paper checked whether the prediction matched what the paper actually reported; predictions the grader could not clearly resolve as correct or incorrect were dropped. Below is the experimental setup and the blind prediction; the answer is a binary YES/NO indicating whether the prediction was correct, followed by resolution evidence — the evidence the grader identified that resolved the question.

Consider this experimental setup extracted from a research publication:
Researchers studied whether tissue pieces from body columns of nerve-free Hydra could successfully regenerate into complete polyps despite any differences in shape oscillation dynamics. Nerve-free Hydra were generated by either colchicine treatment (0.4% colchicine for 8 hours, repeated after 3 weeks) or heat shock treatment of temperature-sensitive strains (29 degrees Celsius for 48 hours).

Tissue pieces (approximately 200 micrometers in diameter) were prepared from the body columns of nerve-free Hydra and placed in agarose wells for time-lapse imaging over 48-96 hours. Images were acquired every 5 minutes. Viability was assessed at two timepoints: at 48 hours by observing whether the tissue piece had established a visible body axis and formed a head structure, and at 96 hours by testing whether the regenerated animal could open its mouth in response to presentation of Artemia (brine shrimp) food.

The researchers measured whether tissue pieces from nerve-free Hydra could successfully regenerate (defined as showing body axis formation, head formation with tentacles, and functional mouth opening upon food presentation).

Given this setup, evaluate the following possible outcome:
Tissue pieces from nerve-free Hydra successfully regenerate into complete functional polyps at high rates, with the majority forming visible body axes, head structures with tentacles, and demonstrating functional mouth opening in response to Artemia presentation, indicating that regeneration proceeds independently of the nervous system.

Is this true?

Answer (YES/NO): NO